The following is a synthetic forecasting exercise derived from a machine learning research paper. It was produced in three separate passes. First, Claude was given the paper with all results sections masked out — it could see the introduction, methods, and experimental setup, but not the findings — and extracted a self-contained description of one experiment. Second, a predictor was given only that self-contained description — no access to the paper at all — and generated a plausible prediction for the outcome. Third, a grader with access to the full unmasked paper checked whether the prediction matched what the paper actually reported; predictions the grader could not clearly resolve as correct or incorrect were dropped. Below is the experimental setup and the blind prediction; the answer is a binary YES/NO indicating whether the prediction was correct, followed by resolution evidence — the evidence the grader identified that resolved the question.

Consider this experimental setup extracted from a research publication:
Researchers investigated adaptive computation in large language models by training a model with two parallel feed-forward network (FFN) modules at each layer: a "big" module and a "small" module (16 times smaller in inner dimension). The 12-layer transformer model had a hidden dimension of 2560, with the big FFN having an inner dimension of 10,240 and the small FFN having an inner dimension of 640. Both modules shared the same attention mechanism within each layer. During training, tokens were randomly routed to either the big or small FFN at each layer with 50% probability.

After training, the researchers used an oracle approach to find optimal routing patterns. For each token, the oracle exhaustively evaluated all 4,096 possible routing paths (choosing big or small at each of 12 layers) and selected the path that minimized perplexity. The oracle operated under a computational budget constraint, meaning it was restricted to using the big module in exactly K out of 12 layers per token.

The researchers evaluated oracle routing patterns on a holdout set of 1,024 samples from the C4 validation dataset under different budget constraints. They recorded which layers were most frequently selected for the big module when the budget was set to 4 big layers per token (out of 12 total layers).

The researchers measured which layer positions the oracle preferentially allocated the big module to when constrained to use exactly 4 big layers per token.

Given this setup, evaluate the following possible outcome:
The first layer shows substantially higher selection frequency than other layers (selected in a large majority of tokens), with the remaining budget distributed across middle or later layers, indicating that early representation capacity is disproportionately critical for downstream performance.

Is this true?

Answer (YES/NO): NO